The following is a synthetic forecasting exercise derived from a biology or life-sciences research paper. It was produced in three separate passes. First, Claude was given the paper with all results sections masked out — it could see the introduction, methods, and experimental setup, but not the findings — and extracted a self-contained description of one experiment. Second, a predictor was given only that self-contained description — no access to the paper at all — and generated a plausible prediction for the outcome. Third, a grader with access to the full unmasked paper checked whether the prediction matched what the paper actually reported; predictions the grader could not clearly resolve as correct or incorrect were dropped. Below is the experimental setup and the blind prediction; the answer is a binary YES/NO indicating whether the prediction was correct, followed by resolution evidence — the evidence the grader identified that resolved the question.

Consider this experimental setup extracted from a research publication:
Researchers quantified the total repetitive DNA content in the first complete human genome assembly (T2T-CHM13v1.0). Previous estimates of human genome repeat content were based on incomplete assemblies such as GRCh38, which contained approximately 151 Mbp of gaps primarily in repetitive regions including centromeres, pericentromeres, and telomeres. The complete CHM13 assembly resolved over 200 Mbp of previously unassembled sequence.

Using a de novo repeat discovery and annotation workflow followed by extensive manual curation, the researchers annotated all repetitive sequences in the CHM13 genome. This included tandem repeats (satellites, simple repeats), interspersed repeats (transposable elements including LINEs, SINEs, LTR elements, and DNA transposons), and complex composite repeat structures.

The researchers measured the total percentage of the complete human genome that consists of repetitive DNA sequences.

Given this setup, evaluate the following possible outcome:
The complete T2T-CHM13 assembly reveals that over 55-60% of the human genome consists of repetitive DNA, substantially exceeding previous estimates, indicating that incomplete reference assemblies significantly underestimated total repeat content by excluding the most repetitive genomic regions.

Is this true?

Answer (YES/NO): NO